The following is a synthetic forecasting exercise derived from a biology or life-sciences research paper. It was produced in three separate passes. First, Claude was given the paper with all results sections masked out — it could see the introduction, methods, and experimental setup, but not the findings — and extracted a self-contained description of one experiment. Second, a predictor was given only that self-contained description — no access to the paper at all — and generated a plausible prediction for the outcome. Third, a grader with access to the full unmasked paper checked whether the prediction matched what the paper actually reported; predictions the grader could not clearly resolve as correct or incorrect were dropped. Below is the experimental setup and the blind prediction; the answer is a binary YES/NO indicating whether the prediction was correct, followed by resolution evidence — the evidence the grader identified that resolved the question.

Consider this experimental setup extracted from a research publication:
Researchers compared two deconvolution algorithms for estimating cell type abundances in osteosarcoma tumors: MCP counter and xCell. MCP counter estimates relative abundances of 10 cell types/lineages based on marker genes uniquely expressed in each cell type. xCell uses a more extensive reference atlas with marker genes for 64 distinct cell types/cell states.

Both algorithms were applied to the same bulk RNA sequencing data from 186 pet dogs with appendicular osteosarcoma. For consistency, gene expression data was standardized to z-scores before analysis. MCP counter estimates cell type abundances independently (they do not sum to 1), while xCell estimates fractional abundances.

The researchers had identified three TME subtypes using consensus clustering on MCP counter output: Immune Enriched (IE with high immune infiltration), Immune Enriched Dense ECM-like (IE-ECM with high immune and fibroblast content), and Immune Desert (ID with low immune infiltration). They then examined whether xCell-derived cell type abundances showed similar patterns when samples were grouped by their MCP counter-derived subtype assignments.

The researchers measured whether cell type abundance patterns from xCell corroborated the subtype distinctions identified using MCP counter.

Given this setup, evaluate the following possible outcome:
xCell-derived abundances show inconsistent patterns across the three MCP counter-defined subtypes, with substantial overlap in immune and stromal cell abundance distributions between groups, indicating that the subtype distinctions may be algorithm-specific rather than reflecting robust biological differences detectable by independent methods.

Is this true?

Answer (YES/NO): NO